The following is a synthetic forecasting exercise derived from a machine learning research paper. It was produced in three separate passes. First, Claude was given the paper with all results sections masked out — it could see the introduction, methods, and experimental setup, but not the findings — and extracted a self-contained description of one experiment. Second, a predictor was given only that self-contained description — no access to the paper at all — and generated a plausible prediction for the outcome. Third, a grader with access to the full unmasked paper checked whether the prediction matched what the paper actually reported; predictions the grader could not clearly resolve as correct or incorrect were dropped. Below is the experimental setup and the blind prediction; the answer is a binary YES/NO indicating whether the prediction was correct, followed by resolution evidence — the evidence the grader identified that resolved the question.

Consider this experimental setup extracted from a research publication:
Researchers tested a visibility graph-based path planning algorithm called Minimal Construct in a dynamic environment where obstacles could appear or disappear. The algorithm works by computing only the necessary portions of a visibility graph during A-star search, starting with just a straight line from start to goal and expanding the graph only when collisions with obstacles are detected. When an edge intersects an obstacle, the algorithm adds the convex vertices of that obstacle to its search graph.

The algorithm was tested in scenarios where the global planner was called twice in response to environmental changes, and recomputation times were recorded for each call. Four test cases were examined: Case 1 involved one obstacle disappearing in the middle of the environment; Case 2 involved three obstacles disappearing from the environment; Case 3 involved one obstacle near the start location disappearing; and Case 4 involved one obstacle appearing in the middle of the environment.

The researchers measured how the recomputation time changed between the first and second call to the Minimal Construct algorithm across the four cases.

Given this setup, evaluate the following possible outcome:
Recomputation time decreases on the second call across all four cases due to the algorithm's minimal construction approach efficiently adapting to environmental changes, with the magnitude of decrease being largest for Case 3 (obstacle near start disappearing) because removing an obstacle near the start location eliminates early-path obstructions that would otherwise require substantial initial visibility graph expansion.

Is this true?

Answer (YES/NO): NO